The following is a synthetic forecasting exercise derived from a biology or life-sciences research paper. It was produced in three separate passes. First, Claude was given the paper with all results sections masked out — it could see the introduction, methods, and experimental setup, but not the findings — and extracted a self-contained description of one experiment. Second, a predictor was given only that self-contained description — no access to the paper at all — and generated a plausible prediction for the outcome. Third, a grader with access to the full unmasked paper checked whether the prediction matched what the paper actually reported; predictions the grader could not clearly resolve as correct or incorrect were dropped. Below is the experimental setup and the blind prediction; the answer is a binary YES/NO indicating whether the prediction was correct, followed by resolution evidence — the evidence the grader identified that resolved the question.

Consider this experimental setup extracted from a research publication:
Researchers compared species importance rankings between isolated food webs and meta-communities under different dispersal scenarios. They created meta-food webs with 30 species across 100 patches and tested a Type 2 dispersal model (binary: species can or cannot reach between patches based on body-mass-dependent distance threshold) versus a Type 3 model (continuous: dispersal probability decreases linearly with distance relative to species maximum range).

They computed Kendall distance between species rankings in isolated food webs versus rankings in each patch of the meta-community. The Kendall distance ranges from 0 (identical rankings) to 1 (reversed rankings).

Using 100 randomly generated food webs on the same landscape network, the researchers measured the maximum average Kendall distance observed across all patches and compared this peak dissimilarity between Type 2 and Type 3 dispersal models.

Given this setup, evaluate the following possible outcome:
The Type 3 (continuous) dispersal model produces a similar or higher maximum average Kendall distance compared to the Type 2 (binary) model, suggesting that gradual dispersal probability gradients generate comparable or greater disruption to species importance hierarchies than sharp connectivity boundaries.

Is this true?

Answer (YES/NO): NO